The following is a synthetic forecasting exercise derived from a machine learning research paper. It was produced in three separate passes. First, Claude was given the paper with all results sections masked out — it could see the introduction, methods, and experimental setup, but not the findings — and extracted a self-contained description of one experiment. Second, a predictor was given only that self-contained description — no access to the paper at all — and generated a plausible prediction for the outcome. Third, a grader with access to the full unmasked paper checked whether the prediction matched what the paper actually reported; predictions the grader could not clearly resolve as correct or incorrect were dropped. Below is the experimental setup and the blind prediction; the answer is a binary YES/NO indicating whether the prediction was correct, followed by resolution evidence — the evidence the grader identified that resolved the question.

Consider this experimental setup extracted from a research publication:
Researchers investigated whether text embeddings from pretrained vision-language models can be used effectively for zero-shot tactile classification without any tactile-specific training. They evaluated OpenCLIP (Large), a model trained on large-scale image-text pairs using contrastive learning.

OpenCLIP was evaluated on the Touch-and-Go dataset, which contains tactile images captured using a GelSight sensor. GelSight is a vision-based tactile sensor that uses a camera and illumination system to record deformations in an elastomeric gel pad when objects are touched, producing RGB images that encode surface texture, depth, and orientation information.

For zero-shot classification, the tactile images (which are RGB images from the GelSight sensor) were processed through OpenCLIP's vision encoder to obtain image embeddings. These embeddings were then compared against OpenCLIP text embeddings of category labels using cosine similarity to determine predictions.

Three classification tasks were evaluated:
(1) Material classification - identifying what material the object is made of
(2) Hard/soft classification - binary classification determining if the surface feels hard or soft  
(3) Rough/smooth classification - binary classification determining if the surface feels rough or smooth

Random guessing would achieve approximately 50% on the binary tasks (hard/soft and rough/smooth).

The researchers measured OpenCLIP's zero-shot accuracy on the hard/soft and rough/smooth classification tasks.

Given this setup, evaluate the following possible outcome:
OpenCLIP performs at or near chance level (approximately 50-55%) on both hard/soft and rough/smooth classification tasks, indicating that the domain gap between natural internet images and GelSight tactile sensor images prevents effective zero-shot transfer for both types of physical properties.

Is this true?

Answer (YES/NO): NO